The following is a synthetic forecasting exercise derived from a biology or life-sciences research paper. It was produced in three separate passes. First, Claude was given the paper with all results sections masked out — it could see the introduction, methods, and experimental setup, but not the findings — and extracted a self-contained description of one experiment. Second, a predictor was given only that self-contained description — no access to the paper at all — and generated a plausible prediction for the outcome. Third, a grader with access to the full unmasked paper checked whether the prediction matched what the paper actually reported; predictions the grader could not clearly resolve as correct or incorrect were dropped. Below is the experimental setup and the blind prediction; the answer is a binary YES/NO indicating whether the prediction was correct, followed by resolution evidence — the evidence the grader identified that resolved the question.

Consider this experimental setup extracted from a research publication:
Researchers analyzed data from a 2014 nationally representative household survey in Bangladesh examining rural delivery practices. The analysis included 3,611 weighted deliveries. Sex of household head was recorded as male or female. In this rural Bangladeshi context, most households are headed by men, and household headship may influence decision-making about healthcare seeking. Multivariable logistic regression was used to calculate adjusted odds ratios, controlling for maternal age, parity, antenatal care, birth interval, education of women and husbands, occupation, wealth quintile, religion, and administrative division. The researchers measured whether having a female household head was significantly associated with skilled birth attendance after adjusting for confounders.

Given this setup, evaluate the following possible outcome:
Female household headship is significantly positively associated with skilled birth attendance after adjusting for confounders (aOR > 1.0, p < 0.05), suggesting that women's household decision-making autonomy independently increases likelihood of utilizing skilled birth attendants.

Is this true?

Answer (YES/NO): NO